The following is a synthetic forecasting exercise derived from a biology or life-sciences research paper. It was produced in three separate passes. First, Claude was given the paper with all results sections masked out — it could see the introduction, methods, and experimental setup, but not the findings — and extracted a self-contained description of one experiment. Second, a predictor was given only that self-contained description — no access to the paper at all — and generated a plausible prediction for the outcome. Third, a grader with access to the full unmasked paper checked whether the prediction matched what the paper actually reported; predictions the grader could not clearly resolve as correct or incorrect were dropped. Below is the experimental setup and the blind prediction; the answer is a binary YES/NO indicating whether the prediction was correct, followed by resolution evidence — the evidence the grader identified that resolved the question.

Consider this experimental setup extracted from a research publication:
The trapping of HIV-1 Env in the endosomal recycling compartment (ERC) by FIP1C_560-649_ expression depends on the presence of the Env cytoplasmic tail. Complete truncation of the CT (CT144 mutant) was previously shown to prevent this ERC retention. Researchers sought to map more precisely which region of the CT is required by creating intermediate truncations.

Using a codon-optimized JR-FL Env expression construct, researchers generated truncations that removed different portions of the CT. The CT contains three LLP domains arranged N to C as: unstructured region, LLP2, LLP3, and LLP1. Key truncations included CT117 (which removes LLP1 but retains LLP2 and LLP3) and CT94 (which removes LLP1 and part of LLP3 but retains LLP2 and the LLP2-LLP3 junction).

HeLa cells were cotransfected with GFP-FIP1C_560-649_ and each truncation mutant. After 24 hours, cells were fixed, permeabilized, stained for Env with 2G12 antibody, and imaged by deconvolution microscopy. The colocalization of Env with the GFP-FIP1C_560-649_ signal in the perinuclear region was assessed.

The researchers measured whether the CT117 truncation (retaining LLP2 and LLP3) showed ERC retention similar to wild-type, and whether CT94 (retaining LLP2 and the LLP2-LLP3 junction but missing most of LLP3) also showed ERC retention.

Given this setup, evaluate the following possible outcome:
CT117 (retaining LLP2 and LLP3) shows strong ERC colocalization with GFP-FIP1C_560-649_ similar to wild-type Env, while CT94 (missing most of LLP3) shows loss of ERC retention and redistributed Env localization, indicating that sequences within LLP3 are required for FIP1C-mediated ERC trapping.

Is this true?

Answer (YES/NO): NO